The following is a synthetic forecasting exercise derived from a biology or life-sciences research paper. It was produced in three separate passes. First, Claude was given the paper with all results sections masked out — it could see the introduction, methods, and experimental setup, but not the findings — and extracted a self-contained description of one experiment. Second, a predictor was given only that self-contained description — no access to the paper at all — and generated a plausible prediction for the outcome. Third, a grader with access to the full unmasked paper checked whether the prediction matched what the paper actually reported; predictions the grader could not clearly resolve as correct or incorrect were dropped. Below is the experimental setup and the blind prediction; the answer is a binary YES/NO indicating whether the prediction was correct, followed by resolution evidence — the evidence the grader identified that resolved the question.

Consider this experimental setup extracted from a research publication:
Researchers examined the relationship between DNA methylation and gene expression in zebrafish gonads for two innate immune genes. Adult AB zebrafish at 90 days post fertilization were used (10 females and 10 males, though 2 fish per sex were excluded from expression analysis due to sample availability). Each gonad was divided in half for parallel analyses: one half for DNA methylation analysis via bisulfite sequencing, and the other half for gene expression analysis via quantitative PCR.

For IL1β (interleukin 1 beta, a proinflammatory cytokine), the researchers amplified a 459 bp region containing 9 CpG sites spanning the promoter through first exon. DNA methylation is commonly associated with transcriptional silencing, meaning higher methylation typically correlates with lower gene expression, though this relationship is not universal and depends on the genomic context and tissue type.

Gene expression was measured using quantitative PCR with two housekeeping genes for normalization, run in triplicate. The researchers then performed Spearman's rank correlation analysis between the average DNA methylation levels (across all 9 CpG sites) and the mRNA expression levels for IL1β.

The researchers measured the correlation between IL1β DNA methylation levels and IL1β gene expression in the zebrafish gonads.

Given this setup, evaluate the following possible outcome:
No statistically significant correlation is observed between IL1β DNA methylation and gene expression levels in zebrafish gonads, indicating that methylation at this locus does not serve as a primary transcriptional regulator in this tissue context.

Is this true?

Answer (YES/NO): YES